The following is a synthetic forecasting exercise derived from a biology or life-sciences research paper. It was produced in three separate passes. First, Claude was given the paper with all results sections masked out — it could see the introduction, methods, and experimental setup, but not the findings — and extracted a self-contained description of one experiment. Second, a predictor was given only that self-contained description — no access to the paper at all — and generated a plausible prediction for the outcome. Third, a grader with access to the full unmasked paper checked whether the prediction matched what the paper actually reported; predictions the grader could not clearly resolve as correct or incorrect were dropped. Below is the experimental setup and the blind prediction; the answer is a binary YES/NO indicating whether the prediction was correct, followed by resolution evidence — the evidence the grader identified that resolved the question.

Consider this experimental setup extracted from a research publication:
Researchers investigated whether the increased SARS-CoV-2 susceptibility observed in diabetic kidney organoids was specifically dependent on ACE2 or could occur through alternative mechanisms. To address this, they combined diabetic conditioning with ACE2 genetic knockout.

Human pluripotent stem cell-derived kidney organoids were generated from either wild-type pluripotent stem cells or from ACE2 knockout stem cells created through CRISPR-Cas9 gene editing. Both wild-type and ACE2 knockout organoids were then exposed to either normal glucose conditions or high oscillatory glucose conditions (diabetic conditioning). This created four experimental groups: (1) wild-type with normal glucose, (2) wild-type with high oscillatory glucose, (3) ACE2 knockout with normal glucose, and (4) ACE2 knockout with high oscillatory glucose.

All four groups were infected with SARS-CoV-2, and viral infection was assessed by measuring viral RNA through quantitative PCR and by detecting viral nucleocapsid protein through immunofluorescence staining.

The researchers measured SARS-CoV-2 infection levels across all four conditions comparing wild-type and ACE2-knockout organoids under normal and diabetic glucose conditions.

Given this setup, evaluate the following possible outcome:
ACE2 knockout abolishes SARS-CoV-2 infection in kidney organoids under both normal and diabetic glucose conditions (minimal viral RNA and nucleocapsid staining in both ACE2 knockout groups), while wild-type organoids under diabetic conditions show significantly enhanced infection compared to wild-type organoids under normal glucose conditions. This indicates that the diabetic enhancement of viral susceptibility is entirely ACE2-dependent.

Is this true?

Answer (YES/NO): YES